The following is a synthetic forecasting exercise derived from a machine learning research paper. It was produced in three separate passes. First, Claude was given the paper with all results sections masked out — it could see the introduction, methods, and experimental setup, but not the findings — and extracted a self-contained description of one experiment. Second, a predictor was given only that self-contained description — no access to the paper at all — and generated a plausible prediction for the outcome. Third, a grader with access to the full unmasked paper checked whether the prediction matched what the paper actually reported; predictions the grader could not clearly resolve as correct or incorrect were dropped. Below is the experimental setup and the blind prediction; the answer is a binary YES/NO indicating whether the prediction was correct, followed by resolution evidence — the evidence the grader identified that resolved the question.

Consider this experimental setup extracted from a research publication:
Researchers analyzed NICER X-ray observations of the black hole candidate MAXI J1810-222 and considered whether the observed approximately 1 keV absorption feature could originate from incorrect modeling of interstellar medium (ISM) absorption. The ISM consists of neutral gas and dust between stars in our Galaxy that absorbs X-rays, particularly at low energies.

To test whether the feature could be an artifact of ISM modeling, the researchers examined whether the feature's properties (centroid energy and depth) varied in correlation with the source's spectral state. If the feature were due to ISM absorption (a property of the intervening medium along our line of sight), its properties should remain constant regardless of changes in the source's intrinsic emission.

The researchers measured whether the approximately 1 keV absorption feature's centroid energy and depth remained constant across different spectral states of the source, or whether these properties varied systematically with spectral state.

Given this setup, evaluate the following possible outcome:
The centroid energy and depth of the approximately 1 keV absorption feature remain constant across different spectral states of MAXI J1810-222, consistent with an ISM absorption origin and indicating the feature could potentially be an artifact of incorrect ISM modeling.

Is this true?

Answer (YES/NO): NO